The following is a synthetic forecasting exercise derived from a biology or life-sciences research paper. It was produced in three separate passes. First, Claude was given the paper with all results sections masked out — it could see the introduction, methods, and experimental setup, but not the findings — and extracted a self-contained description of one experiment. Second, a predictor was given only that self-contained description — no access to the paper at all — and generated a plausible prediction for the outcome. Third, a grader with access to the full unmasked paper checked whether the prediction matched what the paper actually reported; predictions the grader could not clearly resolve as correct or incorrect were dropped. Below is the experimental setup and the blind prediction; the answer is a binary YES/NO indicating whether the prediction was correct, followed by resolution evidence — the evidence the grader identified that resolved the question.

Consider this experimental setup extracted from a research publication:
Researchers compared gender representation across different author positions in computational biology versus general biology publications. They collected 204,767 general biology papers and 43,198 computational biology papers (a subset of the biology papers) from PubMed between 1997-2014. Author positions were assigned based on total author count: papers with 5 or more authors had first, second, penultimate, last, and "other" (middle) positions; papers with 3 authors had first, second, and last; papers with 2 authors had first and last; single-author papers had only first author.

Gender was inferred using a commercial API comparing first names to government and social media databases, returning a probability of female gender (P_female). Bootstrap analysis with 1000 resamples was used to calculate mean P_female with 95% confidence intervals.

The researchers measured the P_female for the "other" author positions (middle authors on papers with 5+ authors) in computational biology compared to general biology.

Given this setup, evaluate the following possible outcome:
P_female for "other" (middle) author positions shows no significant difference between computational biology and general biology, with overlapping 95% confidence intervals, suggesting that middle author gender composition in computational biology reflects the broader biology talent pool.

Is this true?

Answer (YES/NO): NO